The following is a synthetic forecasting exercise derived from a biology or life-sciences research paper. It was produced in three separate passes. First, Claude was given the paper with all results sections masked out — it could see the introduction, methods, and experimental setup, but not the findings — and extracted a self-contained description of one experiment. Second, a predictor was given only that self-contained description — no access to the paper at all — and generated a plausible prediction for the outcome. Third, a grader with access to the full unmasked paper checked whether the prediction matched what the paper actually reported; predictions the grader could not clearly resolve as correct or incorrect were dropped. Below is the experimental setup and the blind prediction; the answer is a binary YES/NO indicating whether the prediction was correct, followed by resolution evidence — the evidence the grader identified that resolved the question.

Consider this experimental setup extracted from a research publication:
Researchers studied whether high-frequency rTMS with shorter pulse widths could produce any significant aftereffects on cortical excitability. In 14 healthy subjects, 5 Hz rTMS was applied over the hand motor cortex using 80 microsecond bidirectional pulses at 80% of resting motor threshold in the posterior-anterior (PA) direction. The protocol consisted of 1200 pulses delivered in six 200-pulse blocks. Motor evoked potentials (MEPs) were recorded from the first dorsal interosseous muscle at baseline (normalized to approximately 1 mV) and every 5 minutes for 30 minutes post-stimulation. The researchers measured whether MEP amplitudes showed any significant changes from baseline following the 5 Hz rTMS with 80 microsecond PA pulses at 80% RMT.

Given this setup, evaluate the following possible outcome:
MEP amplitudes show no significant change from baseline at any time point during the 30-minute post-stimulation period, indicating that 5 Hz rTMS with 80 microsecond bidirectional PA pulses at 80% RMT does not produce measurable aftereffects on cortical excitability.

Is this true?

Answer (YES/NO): YES